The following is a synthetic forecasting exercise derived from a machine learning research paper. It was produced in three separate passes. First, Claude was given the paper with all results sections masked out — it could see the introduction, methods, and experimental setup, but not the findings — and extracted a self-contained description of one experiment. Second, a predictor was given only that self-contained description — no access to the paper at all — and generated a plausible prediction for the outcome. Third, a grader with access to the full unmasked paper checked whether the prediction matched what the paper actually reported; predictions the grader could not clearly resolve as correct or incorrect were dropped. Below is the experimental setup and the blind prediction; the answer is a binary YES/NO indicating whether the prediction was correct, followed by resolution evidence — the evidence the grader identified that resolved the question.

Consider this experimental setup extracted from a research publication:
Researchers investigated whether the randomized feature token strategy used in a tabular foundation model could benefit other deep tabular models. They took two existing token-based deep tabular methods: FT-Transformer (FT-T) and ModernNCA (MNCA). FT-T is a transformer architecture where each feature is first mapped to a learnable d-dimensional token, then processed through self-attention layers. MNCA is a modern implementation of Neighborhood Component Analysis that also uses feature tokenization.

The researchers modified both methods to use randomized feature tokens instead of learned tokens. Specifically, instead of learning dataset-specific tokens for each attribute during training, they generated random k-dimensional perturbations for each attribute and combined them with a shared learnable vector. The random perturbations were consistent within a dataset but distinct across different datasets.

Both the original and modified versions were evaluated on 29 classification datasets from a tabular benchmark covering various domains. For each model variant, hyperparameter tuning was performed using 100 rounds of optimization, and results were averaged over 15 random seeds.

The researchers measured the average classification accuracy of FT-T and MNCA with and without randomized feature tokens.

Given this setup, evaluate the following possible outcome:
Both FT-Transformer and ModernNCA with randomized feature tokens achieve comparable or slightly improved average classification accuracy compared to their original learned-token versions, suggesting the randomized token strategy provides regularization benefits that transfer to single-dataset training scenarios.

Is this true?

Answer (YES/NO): NO